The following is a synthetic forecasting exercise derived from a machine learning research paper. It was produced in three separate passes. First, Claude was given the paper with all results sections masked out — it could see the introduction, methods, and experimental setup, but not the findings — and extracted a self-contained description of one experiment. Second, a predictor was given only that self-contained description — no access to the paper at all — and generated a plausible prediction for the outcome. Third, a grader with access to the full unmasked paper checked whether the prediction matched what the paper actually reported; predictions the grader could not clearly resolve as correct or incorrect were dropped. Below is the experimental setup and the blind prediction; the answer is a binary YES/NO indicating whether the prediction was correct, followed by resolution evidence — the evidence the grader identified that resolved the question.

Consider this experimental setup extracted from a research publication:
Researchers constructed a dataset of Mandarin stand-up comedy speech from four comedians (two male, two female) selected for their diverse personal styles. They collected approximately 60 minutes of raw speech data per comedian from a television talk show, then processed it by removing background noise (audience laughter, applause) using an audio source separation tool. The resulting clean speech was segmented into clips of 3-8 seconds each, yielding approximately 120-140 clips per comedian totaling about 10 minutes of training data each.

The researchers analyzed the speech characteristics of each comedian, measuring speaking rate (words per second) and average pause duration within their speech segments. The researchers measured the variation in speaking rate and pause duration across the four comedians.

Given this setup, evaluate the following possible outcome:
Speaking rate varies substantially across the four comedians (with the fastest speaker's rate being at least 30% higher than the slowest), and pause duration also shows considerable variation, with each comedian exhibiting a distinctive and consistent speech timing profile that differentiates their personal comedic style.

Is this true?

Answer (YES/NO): YES